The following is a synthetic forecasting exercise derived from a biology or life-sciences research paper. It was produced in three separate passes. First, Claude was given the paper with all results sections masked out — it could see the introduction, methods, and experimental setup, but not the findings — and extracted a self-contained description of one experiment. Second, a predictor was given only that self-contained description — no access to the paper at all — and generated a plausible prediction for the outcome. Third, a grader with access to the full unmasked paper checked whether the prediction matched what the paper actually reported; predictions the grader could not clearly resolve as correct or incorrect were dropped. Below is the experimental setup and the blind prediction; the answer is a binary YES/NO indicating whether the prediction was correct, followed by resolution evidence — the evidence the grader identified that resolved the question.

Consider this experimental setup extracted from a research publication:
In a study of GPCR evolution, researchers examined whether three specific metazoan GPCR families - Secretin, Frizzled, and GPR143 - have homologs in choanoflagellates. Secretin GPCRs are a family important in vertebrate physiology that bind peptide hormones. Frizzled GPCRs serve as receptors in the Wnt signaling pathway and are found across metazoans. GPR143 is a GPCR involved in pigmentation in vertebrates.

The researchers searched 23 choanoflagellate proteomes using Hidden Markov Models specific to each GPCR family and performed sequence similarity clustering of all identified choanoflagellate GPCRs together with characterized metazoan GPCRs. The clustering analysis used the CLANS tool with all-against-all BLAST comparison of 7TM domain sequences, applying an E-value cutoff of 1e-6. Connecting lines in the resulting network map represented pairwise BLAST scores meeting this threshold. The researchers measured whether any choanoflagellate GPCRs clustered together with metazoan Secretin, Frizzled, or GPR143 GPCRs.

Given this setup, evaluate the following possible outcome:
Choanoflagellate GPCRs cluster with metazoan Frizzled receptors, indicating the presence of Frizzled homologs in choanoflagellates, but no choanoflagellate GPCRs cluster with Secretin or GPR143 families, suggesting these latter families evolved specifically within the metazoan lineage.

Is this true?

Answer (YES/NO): NO